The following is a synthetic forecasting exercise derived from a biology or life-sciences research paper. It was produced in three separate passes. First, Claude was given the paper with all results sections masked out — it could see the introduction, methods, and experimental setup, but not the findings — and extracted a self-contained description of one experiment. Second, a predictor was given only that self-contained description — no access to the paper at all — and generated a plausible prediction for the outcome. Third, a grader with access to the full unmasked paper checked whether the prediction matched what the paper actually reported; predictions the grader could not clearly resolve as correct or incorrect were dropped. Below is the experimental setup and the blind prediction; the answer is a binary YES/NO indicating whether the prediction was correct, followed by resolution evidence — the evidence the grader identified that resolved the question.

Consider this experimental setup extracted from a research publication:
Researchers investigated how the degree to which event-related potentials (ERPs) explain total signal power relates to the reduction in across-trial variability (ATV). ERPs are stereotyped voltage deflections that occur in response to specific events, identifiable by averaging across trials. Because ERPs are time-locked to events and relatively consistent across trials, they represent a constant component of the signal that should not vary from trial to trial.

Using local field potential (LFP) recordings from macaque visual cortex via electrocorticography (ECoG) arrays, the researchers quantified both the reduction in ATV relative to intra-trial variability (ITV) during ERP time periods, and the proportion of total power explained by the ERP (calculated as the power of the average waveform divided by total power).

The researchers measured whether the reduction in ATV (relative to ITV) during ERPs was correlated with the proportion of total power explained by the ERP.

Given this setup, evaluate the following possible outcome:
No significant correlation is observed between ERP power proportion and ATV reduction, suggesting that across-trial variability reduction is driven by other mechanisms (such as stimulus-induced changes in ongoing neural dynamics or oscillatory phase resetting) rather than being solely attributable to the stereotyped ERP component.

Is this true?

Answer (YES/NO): NO